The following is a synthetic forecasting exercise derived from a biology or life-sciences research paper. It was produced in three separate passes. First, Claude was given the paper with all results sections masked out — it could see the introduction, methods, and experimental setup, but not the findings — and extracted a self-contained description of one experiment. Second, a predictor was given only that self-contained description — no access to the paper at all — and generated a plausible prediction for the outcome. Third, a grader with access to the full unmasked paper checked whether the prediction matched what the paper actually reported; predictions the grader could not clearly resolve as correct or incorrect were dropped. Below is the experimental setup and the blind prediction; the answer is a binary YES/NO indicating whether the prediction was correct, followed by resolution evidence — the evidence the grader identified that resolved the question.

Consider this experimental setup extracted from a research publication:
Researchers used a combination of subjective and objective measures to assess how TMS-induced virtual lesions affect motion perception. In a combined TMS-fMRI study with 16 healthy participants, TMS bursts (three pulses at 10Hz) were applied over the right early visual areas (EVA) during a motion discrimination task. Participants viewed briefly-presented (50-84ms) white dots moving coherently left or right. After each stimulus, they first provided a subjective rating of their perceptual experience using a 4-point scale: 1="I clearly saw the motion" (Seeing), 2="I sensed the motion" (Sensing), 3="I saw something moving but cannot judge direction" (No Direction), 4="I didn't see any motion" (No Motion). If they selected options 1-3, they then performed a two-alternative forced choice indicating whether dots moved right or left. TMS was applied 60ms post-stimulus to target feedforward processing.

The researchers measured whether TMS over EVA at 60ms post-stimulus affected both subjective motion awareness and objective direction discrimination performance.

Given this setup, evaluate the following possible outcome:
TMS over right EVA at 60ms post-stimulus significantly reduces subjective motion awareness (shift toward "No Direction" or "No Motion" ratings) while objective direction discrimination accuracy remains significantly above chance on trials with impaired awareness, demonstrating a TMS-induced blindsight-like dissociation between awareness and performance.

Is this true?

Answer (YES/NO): NO